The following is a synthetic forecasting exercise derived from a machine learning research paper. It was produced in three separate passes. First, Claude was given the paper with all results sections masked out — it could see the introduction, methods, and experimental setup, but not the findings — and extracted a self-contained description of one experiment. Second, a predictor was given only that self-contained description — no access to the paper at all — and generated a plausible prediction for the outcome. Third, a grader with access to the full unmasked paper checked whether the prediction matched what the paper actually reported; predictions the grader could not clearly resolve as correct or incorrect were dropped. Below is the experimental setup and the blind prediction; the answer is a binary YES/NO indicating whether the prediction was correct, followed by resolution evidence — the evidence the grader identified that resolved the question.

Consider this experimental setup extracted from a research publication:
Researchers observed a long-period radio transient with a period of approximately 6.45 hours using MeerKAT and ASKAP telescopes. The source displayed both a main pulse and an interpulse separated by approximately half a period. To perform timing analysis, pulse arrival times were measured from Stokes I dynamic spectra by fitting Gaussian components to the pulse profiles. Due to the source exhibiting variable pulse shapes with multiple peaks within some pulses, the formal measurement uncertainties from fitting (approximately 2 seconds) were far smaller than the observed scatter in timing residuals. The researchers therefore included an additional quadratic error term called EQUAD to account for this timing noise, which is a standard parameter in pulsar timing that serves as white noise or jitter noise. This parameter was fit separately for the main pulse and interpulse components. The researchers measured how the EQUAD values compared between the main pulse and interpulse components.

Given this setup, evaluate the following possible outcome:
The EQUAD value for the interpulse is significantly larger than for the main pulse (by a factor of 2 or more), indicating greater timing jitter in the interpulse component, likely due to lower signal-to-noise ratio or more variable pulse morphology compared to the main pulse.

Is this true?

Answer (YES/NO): NO